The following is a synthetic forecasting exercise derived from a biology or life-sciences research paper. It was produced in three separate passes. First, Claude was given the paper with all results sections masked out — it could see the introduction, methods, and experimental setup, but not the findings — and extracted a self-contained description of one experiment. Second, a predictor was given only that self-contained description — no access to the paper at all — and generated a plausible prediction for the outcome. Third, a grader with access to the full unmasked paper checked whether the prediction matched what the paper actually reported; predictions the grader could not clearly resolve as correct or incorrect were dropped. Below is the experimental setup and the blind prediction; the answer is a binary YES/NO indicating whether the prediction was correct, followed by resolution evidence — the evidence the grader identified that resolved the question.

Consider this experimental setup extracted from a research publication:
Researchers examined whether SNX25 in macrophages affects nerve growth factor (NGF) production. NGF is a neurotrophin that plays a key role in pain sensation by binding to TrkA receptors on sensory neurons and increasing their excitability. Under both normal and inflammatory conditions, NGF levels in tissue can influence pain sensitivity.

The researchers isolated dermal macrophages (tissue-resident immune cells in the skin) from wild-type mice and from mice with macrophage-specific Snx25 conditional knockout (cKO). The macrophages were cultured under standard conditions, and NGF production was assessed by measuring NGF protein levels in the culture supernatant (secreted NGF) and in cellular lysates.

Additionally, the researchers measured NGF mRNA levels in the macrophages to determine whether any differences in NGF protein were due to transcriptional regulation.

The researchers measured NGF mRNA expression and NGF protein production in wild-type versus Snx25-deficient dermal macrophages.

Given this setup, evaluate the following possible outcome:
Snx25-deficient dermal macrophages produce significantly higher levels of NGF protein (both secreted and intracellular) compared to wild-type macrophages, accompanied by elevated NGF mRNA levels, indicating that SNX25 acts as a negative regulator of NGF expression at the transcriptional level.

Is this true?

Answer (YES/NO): NO